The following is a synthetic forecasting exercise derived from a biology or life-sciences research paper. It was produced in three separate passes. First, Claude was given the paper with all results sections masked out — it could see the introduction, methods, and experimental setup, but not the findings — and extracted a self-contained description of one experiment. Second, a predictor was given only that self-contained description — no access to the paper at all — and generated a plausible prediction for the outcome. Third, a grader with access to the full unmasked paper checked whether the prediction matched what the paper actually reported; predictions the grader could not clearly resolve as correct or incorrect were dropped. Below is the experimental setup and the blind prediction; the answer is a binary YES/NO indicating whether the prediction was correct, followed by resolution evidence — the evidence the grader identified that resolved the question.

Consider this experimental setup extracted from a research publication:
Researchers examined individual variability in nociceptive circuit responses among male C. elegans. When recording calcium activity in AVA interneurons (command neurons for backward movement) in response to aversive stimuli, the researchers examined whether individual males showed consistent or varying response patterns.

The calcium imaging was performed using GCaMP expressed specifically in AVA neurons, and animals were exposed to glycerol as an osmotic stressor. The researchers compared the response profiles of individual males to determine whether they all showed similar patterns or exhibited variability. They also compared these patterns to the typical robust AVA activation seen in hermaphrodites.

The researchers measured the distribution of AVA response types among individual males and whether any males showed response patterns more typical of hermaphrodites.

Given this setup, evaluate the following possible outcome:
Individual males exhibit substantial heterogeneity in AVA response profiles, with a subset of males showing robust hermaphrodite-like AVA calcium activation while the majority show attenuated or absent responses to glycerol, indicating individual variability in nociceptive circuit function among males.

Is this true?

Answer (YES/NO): YES